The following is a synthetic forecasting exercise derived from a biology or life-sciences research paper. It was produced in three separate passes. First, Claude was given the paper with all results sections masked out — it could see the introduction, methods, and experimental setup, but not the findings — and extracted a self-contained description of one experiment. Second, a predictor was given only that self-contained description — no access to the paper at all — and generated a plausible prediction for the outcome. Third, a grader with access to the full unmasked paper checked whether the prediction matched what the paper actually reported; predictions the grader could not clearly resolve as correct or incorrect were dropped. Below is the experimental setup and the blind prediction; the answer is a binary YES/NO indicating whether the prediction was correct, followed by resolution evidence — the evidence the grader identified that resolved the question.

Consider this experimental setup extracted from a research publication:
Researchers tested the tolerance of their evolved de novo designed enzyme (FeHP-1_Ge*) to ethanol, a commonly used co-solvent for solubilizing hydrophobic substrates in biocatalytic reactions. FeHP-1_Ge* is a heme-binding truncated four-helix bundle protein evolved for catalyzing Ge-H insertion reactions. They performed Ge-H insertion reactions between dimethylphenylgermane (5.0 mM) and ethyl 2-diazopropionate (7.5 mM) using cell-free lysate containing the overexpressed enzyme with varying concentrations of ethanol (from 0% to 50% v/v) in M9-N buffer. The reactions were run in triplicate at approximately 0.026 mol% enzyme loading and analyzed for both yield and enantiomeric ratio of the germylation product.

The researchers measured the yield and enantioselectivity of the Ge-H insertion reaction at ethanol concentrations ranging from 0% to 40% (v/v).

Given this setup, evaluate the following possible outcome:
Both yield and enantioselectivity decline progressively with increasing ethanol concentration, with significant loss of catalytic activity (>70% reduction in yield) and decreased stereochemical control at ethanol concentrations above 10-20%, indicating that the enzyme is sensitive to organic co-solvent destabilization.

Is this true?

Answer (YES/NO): NO